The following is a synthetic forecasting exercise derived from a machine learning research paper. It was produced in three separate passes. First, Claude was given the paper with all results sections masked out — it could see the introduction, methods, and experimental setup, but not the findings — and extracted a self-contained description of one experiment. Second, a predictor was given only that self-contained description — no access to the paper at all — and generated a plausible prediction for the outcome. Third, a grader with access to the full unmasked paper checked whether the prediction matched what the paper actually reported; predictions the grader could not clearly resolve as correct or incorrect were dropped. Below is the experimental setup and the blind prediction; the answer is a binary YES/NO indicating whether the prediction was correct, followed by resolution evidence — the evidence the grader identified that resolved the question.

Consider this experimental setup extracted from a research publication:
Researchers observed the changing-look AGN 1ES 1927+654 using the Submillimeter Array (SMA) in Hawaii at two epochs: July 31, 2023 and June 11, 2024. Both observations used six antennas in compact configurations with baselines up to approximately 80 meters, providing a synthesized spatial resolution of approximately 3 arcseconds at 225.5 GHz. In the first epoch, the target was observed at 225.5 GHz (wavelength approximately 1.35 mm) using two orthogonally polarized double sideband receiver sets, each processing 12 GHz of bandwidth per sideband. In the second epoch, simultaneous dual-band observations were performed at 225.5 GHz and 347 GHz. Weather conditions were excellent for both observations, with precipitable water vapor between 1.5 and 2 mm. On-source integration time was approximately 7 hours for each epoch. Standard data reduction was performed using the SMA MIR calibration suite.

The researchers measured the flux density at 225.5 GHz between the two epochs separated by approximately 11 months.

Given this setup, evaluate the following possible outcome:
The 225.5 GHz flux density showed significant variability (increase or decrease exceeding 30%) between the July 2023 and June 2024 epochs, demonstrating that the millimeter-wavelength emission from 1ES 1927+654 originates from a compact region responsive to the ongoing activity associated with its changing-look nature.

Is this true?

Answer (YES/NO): NO